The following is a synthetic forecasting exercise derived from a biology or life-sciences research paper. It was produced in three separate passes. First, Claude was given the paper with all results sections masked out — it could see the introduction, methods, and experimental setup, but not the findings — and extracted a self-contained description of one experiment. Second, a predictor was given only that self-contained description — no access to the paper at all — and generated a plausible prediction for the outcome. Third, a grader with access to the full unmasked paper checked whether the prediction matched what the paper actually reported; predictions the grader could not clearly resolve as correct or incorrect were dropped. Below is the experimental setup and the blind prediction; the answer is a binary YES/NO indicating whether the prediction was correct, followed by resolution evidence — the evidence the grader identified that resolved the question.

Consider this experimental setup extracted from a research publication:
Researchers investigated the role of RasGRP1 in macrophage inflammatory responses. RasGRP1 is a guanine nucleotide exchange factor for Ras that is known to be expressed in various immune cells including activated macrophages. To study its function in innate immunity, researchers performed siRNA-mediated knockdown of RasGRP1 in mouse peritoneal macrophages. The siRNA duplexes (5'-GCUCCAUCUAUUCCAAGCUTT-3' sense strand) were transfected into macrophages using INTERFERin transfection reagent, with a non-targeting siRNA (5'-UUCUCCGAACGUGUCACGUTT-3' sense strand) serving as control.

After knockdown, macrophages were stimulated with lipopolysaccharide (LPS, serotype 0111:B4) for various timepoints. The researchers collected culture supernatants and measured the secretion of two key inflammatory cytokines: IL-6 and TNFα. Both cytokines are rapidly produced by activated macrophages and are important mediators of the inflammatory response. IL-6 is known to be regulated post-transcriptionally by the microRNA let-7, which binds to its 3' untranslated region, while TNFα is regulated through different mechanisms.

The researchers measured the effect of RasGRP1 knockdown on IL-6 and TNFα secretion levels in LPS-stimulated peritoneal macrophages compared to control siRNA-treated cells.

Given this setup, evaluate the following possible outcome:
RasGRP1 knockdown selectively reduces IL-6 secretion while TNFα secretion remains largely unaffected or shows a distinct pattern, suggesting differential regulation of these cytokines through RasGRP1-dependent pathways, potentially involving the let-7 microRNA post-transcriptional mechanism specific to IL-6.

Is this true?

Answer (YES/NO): YES